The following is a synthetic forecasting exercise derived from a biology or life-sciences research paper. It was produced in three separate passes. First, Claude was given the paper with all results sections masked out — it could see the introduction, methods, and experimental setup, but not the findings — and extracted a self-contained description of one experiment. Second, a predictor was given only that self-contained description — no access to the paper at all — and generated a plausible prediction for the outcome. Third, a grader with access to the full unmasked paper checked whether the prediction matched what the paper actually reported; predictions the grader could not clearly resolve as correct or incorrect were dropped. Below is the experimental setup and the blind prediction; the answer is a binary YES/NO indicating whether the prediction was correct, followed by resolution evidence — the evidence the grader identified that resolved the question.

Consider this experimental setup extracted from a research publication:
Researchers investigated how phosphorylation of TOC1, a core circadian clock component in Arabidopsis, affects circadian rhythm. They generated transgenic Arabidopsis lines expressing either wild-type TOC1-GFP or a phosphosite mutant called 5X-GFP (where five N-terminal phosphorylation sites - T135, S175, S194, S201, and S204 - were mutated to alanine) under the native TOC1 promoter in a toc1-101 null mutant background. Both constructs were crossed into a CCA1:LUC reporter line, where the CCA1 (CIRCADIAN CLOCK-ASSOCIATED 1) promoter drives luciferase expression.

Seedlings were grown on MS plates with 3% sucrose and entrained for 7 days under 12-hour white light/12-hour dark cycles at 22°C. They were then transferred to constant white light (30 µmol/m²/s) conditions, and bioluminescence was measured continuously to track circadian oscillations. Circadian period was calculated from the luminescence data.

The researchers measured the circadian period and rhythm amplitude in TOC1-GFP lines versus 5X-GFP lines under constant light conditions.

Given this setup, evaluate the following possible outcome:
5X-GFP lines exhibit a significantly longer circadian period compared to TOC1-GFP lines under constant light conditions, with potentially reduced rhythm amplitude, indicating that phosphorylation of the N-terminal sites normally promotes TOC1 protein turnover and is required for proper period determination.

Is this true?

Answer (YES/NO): NO